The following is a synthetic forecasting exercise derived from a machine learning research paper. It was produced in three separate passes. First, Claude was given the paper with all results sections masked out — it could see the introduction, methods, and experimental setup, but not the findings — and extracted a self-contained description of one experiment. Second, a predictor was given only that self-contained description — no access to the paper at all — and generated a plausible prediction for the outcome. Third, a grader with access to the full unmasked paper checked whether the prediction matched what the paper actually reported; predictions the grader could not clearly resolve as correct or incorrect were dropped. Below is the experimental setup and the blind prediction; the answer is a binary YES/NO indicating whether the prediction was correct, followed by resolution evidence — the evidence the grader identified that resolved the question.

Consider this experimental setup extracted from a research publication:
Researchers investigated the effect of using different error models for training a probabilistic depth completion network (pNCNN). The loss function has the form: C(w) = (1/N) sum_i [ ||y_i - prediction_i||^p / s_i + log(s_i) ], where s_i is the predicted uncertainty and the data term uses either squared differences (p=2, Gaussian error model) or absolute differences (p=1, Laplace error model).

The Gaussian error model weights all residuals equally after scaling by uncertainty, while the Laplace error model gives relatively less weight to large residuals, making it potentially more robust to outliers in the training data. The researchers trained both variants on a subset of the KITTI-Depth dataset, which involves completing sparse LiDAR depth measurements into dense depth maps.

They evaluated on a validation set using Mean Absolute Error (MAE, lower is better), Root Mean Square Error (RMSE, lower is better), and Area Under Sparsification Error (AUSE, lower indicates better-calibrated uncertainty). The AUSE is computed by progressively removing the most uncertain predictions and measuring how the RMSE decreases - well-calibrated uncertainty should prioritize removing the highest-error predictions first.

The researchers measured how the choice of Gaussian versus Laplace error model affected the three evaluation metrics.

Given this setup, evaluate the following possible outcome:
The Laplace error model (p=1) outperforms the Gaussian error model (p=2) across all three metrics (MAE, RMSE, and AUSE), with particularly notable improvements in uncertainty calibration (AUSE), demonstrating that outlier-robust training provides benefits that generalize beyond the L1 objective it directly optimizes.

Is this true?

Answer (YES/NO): NO